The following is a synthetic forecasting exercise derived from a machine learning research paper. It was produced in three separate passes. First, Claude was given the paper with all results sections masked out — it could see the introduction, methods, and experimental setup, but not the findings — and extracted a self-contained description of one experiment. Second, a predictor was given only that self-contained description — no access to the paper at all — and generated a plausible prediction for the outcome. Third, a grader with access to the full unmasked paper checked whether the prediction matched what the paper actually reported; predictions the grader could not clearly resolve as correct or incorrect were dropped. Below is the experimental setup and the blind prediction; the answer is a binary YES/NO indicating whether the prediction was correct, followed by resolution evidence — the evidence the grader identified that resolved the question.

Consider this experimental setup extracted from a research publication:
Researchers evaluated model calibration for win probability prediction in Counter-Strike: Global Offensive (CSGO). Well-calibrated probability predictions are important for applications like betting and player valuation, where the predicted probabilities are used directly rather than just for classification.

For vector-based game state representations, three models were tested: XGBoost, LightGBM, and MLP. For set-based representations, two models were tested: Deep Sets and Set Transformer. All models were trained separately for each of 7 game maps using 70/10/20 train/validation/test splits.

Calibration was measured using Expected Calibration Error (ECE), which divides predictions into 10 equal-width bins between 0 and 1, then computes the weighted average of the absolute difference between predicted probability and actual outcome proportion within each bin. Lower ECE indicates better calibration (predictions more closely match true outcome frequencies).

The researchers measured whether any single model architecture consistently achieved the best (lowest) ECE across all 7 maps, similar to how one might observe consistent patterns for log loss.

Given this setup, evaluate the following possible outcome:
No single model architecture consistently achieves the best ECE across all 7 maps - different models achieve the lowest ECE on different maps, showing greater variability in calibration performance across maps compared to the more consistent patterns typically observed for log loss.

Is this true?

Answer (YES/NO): YES